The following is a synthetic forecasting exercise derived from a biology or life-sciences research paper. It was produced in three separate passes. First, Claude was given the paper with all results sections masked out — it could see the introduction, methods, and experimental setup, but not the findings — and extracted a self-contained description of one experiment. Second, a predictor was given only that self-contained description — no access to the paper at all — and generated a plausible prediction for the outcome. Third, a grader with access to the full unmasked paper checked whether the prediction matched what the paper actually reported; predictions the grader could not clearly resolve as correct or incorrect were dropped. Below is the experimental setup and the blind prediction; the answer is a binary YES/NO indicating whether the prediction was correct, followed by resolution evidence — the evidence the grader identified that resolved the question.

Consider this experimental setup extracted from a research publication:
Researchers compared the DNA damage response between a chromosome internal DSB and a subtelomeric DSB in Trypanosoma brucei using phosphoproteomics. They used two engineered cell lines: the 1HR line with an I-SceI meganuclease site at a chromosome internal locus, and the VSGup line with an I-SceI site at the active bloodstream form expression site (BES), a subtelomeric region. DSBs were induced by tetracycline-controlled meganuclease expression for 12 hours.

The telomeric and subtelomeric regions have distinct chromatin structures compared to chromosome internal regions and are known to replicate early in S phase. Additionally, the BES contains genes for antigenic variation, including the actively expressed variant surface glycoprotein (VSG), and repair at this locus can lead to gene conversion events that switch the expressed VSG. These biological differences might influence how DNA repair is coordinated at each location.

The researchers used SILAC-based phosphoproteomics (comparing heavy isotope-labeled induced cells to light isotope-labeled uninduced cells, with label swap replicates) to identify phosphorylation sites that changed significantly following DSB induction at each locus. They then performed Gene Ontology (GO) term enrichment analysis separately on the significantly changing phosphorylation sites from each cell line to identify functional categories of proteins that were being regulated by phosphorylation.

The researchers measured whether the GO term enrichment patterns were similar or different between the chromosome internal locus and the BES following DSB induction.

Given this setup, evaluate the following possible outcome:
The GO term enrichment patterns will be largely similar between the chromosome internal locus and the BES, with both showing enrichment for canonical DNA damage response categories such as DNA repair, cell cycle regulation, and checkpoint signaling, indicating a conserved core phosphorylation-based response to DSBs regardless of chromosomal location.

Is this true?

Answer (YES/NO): NO